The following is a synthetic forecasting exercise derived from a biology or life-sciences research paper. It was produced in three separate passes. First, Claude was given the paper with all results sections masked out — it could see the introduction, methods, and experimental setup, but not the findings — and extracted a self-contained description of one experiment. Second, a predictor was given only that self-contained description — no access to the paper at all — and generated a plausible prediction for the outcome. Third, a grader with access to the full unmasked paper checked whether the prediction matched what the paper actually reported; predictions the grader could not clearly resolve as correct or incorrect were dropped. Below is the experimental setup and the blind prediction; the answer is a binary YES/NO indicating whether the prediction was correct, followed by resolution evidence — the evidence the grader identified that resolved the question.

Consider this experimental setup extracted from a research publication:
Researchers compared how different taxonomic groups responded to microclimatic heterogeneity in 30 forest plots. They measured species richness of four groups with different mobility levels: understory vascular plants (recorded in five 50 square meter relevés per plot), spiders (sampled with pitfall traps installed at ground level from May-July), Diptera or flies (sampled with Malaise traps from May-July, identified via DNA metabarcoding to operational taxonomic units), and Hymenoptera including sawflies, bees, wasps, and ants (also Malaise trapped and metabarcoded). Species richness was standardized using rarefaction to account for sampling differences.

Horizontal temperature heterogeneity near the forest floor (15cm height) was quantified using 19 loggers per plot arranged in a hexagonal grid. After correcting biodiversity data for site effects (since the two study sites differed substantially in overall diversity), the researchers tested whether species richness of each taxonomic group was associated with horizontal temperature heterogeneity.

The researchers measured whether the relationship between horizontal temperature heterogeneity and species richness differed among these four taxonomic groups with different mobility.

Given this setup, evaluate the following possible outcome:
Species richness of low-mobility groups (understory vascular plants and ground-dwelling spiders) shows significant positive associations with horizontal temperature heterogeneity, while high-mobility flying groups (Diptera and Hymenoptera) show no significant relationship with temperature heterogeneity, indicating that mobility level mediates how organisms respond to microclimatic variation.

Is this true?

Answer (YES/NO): NO